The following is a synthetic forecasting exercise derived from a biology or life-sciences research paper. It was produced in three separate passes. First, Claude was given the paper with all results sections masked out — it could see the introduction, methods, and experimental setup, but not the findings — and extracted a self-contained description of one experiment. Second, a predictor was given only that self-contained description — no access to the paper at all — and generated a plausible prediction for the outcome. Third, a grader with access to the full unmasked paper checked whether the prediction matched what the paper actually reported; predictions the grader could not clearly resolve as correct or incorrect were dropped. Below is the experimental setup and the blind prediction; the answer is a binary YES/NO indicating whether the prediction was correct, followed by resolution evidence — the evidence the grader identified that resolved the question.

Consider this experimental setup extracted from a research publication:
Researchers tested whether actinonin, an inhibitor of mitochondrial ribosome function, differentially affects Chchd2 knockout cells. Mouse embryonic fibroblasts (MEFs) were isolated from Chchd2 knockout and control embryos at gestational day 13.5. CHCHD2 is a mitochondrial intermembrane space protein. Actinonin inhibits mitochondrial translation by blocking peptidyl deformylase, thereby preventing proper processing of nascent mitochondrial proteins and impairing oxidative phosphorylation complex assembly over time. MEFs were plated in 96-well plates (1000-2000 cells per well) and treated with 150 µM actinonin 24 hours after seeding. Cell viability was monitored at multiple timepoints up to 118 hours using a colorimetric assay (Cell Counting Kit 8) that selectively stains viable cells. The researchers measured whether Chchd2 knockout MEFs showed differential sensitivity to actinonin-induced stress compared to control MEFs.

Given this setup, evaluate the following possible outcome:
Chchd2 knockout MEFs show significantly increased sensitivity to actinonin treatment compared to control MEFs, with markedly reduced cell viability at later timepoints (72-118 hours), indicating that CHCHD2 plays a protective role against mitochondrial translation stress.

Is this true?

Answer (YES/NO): YES